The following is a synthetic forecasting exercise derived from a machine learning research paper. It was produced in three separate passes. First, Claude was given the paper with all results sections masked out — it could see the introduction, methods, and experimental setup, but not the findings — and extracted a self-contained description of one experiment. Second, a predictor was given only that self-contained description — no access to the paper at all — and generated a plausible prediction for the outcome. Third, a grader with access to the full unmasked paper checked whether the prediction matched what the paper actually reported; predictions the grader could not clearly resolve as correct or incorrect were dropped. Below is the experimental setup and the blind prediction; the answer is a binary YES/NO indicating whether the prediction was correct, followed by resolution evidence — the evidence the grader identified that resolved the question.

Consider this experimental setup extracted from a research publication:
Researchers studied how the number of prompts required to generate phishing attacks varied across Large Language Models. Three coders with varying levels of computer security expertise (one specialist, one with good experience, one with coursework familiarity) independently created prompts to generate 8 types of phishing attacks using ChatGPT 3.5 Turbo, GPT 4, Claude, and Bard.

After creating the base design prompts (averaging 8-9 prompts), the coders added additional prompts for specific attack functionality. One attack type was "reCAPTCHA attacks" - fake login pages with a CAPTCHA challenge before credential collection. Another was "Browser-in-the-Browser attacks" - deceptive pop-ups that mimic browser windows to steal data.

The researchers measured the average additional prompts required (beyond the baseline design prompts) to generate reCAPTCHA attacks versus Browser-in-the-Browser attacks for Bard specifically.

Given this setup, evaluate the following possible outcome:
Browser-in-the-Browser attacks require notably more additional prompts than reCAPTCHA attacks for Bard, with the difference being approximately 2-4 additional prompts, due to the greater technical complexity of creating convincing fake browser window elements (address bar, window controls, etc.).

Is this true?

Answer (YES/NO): YES